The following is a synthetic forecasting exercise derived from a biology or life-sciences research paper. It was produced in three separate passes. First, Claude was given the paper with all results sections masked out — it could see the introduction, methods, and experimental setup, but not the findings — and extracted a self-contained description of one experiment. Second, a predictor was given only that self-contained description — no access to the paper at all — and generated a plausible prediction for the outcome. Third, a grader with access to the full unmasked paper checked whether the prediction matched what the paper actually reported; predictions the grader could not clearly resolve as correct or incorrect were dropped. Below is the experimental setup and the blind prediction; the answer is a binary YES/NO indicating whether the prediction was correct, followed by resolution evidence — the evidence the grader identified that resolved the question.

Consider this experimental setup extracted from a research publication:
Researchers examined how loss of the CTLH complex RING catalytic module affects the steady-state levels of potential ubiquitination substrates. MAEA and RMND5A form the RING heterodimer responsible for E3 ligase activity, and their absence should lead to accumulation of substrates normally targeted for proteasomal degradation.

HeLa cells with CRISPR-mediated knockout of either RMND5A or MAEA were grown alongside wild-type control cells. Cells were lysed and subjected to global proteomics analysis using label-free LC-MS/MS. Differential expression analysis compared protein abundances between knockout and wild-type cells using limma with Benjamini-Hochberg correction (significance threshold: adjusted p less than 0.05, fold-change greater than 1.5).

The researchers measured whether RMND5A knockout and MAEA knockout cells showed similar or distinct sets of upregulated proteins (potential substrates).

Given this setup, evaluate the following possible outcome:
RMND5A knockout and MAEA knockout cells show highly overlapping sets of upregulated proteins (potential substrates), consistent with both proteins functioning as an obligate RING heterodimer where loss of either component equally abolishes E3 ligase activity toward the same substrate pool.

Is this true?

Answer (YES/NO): YES